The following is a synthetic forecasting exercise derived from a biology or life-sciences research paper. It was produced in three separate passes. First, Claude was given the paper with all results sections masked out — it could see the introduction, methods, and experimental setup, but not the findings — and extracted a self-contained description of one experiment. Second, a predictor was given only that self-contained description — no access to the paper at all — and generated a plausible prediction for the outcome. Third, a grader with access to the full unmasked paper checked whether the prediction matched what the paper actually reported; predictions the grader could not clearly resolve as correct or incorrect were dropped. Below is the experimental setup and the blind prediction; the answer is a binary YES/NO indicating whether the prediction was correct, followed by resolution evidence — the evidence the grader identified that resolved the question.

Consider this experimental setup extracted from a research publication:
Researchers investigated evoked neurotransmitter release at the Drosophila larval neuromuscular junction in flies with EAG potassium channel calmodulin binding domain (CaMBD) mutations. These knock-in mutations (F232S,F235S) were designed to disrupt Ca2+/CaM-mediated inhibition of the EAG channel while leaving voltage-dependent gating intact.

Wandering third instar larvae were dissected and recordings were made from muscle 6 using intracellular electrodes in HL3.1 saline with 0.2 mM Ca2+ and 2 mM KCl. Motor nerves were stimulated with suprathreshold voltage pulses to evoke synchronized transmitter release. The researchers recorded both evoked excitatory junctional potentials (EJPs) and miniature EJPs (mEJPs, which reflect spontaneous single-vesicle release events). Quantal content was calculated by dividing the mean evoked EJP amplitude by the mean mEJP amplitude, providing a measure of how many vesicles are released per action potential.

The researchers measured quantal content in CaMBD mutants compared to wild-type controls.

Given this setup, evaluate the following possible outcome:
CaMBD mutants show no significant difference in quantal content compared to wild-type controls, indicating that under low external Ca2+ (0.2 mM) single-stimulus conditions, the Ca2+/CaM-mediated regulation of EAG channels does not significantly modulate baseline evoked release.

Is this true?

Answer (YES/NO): NO